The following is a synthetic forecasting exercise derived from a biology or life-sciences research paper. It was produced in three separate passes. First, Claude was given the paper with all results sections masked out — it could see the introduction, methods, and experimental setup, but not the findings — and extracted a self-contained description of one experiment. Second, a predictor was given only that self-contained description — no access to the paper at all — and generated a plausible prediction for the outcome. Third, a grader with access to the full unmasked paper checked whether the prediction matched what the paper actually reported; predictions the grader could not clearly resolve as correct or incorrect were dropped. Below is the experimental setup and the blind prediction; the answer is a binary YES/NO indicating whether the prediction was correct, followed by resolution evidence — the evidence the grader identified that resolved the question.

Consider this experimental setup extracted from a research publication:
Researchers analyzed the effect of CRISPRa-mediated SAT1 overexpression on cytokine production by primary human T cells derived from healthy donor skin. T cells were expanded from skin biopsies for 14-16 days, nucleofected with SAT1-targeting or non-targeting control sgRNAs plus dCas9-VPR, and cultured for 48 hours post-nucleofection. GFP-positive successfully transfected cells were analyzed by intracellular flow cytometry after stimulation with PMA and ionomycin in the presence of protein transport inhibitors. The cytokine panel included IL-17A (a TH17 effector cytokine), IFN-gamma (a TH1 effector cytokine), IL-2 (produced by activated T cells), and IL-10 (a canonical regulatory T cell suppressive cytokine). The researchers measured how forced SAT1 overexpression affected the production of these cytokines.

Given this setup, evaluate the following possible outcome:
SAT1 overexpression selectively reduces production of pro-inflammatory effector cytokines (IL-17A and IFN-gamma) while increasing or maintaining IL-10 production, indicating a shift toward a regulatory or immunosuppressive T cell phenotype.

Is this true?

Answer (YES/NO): NO